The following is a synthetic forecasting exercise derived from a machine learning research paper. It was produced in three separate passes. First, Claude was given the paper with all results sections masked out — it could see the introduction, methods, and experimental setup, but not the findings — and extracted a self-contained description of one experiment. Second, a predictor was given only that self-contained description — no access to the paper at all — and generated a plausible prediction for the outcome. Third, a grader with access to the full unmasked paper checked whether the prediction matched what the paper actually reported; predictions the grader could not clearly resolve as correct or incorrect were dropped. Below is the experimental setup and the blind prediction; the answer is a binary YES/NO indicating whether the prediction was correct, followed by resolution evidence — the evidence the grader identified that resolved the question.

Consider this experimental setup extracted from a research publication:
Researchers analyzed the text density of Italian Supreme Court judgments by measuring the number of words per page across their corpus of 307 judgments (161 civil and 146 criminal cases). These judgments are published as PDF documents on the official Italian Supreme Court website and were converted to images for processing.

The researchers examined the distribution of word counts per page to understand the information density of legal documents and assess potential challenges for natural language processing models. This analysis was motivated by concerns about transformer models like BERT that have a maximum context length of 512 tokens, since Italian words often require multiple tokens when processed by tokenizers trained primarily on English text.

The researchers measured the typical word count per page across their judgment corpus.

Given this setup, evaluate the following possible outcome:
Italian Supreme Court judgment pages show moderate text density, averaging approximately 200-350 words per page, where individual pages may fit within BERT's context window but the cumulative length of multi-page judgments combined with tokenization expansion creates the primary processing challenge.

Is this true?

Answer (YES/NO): NO